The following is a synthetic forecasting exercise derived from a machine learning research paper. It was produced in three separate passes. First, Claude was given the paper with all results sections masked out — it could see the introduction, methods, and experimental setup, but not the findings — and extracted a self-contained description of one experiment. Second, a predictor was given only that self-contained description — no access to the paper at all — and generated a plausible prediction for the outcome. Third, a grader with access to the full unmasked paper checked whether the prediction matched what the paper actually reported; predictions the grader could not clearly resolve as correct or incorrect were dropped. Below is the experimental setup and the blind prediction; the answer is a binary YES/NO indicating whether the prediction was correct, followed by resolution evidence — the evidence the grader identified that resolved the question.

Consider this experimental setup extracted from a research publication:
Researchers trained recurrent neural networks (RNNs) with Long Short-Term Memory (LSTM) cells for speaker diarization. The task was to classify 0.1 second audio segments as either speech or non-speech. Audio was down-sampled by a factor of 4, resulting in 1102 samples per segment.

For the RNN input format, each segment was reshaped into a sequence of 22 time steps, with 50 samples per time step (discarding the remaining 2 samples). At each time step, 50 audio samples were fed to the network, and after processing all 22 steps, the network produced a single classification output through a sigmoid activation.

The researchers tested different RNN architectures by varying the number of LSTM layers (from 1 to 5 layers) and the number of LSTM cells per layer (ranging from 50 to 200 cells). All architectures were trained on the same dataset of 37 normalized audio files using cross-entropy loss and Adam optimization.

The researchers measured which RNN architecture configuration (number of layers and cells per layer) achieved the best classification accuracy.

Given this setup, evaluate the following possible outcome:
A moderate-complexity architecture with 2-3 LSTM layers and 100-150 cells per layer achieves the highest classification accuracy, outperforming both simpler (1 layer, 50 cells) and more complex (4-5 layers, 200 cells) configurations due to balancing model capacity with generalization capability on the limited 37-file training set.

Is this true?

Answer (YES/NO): YES